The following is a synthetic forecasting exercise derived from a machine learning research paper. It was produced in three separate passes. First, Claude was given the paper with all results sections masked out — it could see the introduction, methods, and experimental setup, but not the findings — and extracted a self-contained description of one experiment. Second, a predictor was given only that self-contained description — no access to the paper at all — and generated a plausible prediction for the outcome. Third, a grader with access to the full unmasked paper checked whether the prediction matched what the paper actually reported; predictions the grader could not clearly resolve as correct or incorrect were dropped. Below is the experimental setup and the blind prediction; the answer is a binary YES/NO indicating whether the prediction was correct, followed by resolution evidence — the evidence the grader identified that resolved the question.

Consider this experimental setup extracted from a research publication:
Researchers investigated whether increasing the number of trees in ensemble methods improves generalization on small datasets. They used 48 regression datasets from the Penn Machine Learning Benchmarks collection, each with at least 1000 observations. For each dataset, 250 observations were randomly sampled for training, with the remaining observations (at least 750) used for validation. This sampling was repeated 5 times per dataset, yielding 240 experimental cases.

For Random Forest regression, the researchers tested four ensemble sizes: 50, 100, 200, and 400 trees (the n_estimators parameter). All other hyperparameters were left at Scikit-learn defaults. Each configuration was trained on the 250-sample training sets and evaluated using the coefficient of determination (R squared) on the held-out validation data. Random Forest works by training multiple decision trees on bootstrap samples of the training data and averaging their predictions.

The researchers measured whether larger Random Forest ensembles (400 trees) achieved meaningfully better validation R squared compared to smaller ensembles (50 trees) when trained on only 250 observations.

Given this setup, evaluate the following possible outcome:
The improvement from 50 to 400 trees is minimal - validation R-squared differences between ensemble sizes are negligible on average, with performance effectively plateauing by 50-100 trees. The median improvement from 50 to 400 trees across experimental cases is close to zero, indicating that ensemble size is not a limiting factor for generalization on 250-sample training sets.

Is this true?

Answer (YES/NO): NO